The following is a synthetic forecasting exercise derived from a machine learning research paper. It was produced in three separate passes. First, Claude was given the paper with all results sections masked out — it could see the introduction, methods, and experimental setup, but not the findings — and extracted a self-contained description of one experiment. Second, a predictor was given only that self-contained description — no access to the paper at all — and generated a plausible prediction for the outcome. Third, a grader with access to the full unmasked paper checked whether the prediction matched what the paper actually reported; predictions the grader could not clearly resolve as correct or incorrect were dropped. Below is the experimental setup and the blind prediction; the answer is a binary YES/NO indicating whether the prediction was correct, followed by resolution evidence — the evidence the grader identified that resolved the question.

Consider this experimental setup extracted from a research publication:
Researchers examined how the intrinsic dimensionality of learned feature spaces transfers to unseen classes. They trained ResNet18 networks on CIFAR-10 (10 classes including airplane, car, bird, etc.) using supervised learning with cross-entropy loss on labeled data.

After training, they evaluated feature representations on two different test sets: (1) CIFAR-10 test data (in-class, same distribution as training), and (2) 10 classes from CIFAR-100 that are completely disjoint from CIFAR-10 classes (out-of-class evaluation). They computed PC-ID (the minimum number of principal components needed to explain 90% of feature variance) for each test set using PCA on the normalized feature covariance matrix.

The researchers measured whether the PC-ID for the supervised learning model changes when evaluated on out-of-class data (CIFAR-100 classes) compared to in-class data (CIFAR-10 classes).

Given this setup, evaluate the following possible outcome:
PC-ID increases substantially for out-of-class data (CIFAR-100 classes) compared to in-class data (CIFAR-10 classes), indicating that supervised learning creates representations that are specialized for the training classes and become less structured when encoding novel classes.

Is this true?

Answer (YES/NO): NO